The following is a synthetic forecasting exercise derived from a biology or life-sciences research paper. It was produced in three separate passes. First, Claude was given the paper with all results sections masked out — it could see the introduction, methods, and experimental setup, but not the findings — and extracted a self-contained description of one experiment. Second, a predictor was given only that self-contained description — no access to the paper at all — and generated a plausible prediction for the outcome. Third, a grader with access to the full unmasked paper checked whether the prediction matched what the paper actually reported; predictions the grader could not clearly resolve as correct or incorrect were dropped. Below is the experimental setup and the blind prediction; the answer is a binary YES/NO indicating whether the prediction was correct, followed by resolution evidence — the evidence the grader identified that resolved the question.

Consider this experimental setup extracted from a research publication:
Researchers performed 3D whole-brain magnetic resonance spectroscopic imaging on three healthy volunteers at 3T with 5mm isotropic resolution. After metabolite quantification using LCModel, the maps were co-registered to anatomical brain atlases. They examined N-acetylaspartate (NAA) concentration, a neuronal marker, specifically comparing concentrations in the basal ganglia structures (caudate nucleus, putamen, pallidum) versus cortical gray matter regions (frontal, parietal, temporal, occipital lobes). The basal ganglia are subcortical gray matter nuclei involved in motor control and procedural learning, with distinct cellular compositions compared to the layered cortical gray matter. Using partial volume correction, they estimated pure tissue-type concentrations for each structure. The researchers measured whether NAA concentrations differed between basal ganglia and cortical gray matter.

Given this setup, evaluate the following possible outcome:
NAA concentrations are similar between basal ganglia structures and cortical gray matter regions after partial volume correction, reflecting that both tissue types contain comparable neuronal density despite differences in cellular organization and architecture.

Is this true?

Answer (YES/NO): YES